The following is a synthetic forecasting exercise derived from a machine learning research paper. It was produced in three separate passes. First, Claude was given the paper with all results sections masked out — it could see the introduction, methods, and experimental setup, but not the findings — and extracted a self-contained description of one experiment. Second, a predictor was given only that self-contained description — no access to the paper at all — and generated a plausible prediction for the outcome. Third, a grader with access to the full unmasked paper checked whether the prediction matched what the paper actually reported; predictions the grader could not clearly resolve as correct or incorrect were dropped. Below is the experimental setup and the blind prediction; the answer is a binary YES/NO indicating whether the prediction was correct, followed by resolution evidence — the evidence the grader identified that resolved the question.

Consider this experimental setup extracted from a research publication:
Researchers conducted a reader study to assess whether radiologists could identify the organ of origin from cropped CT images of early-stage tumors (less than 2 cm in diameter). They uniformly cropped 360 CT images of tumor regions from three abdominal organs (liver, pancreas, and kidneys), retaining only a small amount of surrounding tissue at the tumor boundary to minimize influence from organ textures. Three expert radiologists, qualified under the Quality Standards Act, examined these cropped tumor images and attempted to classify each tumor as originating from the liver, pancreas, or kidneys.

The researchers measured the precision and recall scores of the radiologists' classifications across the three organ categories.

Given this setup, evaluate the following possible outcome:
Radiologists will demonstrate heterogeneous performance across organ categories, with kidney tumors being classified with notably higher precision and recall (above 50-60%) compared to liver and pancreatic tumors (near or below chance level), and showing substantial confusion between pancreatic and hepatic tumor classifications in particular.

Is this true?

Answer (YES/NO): NO